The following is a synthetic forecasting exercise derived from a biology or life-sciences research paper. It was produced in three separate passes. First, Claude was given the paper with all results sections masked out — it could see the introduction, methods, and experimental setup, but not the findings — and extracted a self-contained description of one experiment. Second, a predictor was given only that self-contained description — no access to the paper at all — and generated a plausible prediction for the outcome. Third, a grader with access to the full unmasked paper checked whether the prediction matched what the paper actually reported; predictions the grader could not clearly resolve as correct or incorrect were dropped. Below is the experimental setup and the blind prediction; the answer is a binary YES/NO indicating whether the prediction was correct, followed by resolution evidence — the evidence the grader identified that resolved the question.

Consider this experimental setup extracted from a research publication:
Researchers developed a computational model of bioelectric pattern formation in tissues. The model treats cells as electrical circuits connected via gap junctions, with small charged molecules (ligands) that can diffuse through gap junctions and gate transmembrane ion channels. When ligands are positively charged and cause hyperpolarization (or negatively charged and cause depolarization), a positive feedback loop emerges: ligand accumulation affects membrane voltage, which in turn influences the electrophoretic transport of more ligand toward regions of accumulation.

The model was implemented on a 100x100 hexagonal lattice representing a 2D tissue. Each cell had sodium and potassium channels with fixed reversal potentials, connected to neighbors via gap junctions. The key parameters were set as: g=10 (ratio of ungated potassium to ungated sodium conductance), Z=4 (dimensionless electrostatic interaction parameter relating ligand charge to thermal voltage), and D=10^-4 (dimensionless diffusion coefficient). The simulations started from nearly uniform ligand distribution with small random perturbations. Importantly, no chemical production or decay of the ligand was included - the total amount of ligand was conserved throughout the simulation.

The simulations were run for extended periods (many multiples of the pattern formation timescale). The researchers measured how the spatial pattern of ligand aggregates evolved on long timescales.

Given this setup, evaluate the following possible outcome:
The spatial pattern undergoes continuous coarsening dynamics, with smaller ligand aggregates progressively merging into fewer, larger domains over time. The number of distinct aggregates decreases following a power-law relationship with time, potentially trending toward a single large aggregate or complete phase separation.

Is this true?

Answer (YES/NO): NO